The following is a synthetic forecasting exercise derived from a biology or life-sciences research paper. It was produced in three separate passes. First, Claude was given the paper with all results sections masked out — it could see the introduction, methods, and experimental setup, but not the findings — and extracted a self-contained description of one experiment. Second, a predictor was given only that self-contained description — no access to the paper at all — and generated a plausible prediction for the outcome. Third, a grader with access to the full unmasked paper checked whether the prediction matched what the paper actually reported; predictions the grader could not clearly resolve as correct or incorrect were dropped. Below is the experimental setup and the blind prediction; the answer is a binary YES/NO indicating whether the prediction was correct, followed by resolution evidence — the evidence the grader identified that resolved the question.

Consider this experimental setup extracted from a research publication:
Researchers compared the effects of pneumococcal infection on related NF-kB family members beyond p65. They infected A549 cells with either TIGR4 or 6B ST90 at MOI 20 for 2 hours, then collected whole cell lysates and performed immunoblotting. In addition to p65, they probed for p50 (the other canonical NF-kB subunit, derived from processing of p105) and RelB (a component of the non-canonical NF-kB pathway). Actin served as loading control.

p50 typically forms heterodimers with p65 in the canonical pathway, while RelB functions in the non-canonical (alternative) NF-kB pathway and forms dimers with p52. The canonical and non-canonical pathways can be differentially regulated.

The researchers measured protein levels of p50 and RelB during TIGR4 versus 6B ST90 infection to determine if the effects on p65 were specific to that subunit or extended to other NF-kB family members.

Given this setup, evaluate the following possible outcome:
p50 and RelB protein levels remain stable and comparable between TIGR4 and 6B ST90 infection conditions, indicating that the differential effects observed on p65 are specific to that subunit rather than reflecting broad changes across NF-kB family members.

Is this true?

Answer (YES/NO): NO